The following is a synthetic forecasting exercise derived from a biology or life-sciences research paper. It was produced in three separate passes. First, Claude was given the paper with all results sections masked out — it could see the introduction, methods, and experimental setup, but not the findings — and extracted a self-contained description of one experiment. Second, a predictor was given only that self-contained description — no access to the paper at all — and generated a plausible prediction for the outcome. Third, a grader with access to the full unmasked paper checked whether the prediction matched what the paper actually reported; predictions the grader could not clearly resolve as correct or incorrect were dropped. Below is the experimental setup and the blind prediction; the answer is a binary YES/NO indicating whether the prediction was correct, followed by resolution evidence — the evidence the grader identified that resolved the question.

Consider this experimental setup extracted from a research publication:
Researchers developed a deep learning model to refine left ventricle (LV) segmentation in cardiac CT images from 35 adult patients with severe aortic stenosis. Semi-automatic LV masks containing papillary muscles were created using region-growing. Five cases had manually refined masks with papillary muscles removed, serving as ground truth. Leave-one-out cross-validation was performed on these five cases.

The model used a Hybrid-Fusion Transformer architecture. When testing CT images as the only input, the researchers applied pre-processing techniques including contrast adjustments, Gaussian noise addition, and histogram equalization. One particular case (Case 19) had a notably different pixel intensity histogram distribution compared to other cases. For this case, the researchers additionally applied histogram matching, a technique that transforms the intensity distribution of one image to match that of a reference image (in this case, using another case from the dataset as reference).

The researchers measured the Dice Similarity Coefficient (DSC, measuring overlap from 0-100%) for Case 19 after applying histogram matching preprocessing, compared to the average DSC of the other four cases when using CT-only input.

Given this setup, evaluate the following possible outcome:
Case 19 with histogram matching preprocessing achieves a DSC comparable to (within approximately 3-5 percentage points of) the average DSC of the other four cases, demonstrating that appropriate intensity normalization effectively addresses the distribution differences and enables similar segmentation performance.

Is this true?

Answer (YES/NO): NO